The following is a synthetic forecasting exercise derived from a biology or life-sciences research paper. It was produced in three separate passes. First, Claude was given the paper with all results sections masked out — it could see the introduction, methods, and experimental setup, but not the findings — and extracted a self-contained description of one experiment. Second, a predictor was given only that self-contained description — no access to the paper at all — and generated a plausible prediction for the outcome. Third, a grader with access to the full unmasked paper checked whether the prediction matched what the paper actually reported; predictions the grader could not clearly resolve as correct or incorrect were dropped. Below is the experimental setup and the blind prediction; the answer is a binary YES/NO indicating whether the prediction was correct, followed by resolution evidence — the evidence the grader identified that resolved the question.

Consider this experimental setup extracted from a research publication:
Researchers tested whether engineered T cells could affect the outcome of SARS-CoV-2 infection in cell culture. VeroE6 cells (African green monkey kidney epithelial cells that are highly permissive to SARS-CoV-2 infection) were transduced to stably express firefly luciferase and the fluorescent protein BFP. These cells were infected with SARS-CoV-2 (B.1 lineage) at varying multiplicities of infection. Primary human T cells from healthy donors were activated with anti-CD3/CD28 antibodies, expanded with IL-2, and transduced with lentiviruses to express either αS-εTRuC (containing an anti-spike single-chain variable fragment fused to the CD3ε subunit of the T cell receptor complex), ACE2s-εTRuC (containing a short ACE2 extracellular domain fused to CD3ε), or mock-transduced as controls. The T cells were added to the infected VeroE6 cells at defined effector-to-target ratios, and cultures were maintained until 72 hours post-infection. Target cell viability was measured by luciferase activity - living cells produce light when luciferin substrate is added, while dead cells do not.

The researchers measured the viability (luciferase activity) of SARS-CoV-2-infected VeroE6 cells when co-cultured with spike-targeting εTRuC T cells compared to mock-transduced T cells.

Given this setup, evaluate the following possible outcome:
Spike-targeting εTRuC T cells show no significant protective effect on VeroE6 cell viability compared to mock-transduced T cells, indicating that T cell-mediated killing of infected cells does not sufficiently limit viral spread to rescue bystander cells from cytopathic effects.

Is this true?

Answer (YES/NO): NO